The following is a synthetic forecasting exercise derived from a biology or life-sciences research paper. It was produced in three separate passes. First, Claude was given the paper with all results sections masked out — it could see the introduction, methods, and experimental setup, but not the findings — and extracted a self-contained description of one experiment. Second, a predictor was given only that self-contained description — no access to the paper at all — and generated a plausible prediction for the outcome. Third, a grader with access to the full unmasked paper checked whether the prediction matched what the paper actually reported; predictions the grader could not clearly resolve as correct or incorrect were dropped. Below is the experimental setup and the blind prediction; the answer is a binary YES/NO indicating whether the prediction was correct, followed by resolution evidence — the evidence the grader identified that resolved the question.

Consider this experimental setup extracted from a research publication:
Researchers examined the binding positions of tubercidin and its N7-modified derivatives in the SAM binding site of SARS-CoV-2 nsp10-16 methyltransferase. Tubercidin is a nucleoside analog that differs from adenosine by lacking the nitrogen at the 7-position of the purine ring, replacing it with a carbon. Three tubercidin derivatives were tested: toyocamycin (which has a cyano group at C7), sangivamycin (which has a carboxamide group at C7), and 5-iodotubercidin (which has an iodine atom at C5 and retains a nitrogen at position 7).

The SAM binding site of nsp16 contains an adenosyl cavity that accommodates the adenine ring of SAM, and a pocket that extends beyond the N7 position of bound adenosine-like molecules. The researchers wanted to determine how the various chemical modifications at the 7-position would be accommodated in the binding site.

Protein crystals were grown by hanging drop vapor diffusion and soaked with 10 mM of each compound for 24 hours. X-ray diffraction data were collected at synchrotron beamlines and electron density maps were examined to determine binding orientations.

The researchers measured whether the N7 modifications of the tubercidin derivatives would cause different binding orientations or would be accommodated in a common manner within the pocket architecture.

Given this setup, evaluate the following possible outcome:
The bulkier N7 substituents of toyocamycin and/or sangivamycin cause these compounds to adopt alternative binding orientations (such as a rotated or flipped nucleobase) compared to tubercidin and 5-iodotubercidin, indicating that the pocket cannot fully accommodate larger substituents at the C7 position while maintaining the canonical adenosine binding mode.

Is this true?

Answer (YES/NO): NO